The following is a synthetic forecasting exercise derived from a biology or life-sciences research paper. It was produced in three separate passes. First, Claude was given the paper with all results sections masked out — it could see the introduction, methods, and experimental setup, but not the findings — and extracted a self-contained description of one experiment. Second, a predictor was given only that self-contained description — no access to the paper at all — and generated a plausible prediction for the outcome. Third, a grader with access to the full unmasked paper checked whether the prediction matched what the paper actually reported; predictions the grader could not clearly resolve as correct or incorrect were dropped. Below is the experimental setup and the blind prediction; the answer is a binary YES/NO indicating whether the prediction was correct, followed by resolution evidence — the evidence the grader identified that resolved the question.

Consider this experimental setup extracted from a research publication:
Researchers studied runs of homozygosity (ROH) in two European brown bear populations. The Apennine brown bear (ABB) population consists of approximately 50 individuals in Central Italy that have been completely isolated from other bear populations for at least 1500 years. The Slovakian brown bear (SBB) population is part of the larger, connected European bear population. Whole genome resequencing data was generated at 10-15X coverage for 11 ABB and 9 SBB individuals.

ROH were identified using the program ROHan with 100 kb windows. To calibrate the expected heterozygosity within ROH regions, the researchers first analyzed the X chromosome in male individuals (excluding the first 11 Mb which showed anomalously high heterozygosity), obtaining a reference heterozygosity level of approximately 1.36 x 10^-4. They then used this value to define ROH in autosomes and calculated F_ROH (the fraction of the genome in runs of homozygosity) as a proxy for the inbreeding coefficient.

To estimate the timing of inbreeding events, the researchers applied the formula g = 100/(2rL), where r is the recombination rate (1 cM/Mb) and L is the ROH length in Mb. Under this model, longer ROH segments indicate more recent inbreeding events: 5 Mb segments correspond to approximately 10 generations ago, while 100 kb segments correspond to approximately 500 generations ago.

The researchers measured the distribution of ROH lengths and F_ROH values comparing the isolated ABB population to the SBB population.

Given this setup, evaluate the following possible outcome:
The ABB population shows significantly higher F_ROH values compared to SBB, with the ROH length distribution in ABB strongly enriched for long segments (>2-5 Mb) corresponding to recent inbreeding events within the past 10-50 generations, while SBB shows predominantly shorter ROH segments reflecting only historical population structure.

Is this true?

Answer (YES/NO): YES